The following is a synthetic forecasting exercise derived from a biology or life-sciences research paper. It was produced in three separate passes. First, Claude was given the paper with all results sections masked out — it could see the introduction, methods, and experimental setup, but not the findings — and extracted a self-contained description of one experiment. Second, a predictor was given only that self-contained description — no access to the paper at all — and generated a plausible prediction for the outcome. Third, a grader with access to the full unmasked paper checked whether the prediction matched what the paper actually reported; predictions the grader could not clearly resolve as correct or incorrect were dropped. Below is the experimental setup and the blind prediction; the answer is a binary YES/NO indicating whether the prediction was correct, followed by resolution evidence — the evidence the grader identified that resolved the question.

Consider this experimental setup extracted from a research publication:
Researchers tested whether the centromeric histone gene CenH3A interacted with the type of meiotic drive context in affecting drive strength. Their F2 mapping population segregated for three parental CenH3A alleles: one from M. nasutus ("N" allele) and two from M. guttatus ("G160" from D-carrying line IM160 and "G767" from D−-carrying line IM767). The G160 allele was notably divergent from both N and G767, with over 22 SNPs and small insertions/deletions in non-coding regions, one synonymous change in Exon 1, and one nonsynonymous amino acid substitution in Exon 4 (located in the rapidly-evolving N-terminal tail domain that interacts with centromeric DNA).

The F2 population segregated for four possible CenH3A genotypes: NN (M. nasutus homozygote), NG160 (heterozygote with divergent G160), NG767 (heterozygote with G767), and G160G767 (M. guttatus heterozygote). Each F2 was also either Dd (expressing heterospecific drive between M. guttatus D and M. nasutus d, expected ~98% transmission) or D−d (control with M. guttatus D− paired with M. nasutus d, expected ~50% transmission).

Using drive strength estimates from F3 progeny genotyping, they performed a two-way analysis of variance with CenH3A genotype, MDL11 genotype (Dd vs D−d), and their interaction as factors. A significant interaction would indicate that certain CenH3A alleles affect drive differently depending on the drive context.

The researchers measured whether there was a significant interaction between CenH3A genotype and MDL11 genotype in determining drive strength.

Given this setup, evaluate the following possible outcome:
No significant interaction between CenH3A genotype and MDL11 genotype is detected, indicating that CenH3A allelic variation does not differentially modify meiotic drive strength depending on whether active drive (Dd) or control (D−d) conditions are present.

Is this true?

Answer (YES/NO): NO